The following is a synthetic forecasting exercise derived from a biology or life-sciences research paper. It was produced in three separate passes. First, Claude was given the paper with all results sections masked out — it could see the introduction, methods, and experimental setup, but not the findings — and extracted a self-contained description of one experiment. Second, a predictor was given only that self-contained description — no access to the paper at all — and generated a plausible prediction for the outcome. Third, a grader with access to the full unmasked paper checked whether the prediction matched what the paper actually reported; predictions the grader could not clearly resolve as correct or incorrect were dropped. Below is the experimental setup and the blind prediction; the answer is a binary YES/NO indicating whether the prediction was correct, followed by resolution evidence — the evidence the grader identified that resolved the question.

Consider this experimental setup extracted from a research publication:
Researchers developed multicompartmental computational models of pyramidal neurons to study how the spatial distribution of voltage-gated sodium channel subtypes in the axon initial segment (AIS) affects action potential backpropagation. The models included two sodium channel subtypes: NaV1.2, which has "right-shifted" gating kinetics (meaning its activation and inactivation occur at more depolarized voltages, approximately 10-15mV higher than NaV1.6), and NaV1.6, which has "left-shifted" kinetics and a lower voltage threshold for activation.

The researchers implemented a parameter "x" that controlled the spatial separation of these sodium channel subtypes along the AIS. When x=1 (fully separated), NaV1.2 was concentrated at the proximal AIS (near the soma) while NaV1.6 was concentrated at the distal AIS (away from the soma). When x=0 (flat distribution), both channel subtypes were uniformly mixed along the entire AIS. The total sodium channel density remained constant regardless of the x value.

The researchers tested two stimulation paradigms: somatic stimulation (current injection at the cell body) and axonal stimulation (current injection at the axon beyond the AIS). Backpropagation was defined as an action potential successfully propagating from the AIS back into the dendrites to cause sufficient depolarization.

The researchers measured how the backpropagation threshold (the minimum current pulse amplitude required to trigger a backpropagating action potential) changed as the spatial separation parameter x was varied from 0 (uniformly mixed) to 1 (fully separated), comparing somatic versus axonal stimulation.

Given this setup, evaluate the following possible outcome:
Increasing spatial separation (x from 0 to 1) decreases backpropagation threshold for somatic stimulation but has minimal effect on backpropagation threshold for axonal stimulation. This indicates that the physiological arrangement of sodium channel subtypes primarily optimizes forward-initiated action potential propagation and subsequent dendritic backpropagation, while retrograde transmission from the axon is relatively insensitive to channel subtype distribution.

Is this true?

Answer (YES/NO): NO